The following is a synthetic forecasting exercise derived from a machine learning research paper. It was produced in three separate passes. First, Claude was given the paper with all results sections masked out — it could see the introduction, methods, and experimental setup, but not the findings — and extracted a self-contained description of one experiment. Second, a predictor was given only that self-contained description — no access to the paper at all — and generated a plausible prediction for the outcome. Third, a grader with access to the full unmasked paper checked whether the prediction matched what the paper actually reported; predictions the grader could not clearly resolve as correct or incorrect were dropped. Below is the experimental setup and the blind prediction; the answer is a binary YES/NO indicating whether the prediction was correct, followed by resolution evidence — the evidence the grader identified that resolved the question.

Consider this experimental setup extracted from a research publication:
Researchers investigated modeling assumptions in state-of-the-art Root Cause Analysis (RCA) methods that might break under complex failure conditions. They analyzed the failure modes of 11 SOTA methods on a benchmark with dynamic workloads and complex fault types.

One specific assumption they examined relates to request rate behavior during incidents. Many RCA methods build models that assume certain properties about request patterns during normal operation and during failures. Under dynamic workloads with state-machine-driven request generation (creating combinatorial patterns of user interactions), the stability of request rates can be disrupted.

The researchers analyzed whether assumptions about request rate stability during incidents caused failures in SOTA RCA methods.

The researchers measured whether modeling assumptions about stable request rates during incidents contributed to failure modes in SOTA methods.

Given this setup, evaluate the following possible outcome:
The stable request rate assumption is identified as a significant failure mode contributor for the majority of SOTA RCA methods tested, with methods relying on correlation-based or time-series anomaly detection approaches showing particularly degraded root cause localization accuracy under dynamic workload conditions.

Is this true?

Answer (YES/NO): NO